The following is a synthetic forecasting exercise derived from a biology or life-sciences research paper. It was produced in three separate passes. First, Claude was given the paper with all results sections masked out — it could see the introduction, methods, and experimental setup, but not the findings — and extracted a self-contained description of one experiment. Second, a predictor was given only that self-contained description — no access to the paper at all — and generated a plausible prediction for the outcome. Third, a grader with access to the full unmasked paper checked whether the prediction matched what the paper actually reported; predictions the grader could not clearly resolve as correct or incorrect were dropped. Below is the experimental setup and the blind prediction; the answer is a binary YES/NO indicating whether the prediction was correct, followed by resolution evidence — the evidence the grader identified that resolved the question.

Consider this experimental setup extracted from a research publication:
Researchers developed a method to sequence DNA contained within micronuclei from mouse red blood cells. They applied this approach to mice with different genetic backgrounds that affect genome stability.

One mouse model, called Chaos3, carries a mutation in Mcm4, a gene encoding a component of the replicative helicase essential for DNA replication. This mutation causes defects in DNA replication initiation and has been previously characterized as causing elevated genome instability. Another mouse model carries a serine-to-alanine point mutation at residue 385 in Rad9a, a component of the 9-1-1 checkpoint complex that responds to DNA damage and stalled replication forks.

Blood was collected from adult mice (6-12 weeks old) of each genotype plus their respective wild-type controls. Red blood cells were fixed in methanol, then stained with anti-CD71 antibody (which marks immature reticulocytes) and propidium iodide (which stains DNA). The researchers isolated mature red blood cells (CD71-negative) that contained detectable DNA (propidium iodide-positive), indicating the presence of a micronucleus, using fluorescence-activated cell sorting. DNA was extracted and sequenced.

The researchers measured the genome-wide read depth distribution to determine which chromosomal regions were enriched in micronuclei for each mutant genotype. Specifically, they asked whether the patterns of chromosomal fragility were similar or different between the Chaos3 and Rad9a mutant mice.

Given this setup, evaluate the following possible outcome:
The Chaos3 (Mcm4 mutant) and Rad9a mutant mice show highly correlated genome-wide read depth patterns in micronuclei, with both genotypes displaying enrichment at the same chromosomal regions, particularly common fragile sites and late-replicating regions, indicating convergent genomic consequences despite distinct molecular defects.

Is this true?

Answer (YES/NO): NO